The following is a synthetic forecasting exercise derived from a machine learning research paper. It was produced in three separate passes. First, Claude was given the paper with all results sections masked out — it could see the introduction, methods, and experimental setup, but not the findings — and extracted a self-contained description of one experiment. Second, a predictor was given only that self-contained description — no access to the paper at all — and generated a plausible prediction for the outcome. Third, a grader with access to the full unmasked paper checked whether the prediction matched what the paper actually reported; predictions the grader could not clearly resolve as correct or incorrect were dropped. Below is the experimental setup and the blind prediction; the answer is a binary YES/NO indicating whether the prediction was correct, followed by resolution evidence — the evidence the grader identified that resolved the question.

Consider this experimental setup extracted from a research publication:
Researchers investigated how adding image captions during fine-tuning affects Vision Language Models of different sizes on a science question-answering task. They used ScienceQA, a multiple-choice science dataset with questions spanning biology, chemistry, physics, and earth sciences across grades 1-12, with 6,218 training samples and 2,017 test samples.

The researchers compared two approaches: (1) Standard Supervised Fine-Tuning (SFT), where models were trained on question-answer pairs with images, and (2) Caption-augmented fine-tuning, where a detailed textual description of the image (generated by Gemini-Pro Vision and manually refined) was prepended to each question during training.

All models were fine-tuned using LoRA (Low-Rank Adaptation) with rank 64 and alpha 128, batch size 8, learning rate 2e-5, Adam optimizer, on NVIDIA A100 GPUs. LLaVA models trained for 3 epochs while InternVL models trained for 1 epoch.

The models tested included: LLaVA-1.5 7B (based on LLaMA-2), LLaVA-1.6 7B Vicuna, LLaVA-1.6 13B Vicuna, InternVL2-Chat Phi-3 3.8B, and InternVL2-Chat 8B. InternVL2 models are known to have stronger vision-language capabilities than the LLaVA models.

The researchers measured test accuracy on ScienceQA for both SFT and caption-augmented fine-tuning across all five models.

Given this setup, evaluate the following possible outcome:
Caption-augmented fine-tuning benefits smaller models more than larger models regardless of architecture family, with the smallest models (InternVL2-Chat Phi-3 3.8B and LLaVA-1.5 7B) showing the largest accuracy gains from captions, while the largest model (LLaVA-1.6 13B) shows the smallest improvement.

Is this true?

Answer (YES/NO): NO